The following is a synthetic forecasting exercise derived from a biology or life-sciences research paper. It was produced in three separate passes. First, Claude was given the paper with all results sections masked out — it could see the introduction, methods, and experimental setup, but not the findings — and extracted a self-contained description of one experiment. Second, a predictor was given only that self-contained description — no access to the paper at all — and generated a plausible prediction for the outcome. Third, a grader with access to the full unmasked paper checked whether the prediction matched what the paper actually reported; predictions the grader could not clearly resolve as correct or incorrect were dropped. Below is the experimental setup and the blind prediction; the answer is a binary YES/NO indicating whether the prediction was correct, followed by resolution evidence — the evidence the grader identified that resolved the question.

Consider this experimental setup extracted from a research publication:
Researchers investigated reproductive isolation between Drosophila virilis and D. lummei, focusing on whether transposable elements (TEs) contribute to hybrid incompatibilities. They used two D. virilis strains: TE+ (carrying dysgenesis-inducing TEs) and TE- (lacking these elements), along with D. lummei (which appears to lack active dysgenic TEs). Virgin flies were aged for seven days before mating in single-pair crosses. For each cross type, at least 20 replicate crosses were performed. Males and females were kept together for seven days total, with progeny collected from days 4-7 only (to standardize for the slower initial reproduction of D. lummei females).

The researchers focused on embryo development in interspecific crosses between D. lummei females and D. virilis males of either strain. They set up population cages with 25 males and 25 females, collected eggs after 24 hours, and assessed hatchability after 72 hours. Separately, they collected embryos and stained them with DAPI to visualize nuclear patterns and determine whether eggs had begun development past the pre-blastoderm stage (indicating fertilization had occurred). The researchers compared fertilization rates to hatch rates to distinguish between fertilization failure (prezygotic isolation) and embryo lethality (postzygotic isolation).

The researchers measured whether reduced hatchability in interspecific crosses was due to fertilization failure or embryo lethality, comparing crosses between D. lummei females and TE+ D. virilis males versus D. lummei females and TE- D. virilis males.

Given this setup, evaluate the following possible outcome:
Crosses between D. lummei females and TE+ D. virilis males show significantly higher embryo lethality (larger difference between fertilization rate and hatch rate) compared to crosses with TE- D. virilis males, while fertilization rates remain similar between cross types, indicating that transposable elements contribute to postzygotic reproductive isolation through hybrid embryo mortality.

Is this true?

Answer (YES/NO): YES